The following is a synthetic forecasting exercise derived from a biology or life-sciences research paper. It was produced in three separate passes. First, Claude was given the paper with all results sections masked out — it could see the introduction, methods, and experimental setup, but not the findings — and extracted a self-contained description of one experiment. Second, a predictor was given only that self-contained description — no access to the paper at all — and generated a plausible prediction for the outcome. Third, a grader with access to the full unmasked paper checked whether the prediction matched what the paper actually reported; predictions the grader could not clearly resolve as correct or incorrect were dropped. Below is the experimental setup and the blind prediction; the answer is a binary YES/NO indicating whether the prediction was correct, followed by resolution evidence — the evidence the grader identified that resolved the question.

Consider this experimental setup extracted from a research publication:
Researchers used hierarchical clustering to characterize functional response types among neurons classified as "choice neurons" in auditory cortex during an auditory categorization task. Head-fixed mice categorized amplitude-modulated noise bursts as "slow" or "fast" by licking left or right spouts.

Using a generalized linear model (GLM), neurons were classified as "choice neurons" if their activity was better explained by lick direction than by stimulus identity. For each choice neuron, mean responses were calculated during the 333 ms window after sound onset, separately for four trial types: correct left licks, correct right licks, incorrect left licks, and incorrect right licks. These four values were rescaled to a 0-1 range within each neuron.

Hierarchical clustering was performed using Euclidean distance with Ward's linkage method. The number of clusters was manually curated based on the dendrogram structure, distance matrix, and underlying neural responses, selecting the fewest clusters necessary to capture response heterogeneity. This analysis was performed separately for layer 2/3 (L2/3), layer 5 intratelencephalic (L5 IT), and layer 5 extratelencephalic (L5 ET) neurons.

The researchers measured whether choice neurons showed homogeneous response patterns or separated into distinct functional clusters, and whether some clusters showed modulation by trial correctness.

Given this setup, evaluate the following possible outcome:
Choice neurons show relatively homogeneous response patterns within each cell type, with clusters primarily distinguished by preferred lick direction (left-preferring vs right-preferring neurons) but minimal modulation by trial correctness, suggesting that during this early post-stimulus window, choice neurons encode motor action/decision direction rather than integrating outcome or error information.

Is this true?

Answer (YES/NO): YES